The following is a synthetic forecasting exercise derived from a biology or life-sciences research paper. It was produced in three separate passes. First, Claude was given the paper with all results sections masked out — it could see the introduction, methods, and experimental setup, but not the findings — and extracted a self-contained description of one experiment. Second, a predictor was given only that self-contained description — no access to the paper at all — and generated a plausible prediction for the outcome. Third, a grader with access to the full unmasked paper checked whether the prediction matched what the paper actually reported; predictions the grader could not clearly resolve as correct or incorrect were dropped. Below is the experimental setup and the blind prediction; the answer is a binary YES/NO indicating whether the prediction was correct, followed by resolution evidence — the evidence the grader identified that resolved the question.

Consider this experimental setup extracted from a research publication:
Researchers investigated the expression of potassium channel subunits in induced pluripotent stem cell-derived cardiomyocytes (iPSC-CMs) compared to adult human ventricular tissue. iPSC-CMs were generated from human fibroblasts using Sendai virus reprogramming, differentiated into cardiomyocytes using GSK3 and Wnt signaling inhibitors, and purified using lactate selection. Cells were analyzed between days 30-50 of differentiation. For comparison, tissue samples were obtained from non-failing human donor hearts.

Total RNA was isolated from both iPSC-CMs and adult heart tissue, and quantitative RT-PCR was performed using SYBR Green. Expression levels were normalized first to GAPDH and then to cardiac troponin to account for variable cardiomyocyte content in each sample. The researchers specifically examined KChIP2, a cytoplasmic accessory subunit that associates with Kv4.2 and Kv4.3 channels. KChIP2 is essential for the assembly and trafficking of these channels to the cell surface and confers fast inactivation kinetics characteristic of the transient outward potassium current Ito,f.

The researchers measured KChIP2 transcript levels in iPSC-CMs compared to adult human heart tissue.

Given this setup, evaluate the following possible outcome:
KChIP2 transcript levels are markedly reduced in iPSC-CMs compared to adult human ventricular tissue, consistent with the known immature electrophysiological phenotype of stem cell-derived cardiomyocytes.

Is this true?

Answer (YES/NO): YES